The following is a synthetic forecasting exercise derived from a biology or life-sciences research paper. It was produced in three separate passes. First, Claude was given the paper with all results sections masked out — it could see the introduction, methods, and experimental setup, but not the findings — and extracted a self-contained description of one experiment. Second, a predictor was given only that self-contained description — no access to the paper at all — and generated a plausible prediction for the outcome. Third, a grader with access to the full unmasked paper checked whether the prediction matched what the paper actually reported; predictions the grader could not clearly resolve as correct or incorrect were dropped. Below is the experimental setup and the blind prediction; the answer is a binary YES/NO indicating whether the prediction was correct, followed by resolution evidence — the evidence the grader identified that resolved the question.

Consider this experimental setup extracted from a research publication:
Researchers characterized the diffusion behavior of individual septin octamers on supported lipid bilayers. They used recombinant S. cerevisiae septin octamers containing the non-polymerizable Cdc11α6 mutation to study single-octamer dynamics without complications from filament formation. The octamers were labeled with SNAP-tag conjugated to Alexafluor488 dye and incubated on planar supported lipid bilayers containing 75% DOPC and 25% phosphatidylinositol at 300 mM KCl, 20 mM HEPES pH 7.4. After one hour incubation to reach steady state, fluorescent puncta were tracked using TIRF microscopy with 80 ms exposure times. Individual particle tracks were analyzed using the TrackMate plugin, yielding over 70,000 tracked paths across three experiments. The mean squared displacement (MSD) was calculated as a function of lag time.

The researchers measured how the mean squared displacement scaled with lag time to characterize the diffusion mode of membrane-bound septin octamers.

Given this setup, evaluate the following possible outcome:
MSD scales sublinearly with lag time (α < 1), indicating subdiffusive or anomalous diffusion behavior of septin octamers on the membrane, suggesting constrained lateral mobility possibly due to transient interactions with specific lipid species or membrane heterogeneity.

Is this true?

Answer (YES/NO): YES